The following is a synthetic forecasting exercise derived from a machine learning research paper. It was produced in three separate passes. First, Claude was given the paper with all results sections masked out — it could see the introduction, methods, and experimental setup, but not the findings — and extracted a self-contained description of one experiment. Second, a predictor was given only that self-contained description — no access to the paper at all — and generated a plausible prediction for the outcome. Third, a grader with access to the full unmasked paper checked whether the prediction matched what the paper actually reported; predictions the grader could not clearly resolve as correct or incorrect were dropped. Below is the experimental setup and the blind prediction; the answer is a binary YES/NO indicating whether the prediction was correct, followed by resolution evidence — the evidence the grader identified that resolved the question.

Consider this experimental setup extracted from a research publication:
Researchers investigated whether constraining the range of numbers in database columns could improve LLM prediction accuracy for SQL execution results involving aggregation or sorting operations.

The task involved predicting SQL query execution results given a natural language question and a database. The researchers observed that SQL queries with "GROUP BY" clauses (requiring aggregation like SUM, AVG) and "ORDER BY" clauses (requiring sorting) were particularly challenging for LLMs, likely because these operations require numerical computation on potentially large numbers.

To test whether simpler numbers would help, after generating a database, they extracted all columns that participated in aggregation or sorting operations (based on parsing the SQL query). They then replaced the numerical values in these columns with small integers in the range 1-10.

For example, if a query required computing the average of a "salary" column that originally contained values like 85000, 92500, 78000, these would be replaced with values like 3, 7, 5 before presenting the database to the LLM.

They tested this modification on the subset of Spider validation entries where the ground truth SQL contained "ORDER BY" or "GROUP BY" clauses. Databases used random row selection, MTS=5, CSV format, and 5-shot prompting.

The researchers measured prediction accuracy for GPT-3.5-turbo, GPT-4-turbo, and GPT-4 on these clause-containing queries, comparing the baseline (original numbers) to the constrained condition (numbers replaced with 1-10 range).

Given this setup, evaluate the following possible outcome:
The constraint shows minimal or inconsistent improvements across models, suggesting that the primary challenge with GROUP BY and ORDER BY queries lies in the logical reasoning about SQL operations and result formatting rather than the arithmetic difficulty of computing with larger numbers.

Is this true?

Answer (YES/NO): NO